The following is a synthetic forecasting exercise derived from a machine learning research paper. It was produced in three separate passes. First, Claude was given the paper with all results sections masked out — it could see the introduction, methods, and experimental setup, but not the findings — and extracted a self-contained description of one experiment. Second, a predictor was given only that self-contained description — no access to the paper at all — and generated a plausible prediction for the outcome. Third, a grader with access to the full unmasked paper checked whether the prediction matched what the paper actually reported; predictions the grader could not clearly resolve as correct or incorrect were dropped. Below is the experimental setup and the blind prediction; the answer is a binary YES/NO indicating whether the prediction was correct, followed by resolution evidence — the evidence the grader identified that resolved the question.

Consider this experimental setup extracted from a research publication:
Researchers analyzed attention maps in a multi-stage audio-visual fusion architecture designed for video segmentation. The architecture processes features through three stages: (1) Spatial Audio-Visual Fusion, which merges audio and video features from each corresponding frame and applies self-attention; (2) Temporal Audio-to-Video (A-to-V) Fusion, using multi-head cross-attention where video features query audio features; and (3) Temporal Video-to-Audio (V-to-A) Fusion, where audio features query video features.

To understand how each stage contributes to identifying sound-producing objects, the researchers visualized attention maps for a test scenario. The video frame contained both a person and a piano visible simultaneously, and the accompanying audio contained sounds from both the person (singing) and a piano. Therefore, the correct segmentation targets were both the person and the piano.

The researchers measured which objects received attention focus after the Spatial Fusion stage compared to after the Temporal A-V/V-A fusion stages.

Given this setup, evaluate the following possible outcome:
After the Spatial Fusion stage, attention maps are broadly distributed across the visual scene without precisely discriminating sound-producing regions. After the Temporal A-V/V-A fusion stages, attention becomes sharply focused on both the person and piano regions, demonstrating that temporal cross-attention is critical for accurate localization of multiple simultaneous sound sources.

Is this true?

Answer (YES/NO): NO